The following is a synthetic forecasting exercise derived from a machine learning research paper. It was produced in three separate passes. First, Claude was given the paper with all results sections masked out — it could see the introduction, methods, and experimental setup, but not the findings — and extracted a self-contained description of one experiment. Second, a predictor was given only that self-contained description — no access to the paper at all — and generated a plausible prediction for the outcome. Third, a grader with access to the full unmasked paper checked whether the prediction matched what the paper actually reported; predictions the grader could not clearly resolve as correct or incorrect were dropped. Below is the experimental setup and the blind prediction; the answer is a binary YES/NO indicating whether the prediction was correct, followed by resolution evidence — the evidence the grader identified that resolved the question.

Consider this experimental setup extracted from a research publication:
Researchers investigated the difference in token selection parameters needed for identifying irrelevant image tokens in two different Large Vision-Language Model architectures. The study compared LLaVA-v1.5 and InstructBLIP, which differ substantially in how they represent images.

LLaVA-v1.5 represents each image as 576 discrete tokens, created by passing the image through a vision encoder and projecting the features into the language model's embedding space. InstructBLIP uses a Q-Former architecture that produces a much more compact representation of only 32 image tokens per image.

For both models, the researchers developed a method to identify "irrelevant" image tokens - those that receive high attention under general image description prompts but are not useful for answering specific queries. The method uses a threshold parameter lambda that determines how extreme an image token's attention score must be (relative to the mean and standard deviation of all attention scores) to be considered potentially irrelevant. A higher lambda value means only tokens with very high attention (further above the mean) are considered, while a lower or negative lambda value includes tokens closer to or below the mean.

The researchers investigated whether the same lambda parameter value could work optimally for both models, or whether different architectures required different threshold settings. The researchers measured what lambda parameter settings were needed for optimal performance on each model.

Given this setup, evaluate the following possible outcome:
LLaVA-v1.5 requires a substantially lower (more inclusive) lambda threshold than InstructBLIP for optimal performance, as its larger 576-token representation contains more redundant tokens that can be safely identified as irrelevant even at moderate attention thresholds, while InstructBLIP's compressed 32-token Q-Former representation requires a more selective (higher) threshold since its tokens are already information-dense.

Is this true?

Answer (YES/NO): NO